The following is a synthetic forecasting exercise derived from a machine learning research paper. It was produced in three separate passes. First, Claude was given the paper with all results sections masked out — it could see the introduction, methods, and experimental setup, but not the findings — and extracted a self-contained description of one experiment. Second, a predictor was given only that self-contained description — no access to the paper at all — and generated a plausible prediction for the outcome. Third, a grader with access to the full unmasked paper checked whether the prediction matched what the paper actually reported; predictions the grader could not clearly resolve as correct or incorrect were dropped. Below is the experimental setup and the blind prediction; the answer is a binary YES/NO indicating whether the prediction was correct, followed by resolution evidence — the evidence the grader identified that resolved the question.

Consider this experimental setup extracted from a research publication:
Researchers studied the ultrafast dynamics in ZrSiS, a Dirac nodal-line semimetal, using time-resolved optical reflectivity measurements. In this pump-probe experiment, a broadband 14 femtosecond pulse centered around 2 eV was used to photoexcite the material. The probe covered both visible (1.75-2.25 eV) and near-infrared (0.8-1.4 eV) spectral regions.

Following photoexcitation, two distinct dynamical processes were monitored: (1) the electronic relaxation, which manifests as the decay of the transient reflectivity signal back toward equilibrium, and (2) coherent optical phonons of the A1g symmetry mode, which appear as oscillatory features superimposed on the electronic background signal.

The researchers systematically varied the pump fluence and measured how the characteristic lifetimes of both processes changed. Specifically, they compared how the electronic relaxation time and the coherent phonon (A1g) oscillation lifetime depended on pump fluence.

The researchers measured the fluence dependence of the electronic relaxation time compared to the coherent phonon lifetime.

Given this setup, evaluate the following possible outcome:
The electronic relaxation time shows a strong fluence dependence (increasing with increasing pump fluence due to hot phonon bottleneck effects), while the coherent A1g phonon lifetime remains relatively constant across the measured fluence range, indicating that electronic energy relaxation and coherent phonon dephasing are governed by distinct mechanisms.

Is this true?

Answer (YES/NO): NO